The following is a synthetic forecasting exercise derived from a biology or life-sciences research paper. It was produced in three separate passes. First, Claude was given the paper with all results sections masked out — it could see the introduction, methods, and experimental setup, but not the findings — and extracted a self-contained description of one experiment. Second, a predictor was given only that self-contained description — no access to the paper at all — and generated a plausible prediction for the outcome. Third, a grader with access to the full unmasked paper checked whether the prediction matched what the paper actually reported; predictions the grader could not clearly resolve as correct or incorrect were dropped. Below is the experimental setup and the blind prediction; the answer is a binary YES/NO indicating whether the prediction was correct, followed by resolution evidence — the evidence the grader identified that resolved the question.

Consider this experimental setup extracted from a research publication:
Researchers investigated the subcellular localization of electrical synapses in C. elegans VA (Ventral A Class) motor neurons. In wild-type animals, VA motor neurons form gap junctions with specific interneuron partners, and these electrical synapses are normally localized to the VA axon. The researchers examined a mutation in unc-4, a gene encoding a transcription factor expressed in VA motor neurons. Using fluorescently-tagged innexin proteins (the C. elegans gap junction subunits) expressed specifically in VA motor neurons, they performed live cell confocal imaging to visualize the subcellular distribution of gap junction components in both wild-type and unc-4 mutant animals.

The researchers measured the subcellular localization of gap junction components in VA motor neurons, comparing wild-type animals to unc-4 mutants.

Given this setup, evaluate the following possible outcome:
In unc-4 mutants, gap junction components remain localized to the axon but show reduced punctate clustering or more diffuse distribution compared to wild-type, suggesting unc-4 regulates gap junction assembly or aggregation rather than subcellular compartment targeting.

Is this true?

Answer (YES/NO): NO